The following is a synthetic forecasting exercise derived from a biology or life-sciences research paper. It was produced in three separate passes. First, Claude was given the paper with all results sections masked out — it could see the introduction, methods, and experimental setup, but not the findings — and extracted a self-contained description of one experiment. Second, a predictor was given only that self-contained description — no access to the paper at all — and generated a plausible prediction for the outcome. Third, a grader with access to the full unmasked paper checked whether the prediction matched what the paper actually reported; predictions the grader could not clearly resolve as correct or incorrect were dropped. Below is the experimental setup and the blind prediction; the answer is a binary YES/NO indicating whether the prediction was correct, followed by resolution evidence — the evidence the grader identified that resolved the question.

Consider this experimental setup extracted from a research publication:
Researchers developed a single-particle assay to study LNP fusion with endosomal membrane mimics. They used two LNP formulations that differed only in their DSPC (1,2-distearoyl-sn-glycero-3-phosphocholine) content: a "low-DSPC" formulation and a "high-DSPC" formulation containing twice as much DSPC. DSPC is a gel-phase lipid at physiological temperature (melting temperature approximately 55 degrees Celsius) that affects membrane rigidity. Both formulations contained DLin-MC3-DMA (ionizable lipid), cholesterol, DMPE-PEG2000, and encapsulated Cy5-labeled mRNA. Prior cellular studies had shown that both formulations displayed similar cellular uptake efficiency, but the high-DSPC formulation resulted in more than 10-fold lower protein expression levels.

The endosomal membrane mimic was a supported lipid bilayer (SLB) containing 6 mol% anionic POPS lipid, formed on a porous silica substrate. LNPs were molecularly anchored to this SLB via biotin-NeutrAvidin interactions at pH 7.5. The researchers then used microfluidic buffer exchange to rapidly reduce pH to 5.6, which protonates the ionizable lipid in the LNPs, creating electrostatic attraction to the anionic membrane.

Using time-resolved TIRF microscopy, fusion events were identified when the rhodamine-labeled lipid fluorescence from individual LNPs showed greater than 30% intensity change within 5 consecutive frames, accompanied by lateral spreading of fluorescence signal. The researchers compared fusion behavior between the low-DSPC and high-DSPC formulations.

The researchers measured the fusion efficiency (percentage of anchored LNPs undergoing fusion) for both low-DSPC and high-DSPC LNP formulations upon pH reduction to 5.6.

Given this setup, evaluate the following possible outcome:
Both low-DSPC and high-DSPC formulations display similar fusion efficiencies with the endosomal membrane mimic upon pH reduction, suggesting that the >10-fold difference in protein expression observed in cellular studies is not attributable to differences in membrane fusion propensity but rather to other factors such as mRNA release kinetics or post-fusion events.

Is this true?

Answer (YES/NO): NO